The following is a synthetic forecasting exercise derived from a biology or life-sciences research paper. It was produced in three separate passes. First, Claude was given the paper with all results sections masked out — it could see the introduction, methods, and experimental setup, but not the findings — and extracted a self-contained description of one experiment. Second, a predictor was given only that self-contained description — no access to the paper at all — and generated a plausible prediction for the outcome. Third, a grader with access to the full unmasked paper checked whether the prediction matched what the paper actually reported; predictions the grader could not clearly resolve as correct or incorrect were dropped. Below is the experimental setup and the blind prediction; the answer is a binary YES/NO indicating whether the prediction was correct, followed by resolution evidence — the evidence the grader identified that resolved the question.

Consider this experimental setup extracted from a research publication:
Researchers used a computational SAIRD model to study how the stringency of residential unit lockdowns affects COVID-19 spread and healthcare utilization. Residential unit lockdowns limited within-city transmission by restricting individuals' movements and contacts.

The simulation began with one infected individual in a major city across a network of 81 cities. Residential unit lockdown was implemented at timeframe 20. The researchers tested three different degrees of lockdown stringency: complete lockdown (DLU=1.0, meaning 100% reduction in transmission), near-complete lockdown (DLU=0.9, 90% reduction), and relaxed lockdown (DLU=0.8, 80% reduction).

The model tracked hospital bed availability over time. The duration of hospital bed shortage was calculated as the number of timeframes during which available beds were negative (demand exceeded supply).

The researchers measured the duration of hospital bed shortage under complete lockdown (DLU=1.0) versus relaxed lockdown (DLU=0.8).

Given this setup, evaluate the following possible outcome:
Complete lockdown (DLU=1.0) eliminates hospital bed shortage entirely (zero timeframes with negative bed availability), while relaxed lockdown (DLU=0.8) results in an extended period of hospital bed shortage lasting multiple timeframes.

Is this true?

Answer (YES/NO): NO